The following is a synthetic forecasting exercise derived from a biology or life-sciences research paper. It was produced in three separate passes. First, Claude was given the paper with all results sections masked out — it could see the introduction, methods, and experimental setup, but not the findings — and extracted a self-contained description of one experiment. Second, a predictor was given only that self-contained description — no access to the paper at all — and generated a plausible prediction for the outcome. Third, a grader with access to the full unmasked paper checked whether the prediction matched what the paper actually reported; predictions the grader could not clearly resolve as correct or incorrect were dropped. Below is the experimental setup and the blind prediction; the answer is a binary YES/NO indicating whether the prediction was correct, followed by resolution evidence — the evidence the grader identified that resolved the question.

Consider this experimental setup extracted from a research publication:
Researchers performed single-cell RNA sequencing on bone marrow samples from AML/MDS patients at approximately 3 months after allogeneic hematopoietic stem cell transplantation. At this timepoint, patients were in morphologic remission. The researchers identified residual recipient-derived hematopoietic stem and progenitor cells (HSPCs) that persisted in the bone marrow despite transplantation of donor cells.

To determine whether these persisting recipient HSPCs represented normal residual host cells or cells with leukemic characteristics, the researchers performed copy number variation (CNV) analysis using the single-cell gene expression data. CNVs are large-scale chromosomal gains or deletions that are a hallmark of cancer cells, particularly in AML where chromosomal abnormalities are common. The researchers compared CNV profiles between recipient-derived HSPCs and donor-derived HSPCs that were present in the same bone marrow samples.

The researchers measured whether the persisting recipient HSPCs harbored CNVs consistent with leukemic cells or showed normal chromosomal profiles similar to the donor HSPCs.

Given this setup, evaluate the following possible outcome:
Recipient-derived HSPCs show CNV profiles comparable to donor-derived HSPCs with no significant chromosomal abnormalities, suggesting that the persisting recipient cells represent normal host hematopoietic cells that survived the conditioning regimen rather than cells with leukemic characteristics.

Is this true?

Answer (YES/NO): NO